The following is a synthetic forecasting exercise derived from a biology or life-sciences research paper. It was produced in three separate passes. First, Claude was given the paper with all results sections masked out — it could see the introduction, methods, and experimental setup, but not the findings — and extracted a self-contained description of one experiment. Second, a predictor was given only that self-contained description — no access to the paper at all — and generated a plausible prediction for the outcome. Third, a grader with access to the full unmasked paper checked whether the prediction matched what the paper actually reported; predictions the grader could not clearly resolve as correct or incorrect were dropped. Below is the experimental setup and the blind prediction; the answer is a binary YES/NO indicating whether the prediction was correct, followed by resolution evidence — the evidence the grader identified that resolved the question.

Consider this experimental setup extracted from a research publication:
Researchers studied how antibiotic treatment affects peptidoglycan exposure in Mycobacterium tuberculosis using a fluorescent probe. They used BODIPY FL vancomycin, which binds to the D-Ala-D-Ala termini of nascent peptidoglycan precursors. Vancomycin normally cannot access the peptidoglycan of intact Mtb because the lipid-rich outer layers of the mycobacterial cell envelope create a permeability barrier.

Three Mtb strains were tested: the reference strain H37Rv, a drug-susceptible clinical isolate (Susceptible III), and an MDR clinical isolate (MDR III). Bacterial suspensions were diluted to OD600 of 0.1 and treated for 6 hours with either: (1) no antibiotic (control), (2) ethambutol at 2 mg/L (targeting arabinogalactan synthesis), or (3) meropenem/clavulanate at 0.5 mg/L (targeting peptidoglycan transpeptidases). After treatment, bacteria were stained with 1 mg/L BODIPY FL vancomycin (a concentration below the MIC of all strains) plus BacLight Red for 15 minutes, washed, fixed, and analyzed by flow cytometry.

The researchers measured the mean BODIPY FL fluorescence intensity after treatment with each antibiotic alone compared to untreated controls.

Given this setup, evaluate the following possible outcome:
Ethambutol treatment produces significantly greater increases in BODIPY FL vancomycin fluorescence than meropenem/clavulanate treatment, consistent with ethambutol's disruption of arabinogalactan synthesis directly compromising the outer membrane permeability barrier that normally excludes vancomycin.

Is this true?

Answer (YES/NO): NO